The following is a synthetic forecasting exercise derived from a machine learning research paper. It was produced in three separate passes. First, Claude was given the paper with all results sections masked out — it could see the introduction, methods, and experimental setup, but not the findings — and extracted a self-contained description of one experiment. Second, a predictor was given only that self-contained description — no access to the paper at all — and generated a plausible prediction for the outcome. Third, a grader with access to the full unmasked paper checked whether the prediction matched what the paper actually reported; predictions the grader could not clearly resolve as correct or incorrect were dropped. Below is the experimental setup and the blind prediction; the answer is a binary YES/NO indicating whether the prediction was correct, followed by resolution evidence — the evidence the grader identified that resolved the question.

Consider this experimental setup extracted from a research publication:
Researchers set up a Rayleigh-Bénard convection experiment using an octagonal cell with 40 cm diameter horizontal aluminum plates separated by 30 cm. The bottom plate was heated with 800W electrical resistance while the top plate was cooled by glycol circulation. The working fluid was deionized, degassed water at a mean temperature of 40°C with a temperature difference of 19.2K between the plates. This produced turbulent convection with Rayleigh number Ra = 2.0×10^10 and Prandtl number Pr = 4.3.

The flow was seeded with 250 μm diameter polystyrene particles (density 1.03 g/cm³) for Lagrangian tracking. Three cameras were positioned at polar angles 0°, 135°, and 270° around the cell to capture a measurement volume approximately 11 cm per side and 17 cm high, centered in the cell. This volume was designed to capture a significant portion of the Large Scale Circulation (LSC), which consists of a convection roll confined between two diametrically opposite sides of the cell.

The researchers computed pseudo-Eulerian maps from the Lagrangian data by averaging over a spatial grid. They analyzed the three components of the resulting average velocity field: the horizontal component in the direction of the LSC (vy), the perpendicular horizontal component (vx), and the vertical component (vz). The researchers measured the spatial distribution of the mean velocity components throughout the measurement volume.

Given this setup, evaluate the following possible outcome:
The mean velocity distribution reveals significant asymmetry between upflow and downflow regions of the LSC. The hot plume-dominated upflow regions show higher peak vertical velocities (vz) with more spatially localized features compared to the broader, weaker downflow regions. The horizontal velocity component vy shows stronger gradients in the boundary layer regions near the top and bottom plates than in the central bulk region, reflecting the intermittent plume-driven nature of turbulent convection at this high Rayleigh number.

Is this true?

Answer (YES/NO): NO